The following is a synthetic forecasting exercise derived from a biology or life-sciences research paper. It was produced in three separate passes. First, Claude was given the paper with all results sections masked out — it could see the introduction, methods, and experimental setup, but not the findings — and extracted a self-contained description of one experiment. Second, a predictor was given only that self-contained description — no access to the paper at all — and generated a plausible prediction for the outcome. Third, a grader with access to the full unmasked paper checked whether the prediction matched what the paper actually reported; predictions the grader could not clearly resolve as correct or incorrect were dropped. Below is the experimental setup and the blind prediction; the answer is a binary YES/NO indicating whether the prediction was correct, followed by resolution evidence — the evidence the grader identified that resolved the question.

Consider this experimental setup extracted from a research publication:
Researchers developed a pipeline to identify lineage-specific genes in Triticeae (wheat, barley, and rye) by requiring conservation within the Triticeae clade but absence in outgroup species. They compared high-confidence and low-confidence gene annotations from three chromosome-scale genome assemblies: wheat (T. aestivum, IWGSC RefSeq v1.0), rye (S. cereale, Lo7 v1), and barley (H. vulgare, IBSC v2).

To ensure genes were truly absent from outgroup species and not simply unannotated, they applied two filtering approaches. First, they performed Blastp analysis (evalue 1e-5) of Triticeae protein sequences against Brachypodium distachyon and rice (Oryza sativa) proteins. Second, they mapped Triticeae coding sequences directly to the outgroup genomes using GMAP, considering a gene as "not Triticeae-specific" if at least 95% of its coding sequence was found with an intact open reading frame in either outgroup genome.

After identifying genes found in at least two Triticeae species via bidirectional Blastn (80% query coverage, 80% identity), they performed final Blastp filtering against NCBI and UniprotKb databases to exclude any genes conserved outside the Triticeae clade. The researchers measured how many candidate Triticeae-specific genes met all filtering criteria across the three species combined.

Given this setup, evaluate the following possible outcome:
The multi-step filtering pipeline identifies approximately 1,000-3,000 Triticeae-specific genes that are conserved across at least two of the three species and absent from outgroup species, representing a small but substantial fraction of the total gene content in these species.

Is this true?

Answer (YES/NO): NO